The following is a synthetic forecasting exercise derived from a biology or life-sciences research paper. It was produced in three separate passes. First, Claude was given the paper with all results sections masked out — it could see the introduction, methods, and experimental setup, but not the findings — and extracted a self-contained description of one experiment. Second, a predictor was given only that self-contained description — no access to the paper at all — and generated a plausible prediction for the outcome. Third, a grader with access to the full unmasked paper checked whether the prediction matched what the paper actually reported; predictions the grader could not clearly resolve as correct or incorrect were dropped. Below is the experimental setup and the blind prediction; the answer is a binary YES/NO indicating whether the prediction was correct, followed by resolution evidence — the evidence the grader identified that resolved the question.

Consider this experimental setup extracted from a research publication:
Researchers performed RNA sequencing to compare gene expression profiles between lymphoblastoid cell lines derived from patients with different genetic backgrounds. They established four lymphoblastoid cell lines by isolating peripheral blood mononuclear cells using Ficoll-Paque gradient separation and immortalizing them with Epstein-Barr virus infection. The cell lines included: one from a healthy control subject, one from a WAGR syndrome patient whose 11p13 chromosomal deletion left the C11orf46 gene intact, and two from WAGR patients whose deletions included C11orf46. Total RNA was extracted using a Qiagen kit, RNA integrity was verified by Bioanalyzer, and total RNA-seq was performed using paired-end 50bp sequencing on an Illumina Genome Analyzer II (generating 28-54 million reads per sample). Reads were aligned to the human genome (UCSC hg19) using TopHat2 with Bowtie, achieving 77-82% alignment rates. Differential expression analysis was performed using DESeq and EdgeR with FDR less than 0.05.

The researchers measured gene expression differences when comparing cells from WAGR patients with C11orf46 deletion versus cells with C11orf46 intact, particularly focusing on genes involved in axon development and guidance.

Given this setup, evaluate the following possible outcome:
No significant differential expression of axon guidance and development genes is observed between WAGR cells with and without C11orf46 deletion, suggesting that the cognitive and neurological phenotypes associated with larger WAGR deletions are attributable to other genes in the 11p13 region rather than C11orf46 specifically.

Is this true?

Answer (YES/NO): NO